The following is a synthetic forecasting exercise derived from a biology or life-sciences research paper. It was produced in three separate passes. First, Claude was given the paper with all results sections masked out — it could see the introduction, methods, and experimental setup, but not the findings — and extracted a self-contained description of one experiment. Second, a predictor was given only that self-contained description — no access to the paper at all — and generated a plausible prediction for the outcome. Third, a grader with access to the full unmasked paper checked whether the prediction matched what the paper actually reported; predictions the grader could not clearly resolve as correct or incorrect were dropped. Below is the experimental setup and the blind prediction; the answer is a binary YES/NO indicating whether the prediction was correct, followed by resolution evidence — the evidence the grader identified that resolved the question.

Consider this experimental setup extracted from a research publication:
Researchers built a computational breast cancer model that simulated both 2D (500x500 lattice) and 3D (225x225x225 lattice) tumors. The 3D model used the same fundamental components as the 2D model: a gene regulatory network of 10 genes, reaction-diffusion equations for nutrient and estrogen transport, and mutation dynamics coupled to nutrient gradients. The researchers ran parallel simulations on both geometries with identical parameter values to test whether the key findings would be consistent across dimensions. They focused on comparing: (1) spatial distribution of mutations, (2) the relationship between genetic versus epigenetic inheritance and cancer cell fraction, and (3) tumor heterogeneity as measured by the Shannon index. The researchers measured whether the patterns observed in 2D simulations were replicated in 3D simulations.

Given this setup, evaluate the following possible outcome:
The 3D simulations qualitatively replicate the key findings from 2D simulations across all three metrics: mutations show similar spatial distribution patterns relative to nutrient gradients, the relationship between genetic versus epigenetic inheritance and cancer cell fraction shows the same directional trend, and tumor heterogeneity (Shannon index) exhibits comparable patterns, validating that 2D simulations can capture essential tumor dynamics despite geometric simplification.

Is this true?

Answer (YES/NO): YES